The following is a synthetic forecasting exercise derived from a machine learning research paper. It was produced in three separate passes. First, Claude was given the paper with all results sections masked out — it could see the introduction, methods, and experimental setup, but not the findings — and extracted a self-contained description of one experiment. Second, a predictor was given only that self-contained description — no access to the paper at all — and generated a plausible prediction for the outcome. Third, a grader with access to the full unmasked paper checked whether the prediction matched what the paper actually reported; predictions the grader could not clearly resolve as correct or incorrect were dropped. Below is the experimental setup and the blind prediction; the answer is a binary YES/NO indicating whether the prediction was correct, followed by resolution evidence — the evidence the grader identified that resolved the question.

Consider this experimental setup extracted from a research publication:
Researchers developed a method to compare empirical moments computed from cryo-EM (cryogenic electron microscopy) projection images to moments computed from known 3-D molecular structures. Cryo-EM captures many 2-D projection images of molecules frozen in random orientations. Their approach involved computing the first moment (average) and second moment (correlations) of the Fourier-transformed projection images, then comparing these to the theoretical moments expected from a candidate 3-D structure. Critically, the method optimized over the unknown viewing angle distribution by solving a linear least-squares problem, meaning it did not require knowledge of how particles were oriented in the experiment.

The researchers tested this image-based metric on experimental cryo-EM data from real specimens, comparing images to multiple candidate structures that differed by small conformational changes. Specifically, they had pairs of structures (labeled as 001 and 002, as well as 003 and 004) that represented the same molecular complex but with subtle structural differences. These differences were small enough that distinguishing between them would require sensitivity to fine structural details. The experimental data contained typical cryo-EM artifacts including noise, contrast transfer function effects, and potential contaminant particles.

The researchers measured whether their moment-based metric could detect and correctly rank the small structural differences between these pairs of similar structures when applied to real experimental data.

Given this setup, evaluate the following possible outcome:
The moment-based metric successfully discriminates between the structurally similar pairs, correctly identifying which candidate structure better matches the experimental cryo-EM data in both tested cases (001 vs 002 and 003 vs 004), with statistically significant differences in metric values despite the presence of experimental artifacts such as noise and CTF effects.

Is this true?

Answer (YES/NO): NO